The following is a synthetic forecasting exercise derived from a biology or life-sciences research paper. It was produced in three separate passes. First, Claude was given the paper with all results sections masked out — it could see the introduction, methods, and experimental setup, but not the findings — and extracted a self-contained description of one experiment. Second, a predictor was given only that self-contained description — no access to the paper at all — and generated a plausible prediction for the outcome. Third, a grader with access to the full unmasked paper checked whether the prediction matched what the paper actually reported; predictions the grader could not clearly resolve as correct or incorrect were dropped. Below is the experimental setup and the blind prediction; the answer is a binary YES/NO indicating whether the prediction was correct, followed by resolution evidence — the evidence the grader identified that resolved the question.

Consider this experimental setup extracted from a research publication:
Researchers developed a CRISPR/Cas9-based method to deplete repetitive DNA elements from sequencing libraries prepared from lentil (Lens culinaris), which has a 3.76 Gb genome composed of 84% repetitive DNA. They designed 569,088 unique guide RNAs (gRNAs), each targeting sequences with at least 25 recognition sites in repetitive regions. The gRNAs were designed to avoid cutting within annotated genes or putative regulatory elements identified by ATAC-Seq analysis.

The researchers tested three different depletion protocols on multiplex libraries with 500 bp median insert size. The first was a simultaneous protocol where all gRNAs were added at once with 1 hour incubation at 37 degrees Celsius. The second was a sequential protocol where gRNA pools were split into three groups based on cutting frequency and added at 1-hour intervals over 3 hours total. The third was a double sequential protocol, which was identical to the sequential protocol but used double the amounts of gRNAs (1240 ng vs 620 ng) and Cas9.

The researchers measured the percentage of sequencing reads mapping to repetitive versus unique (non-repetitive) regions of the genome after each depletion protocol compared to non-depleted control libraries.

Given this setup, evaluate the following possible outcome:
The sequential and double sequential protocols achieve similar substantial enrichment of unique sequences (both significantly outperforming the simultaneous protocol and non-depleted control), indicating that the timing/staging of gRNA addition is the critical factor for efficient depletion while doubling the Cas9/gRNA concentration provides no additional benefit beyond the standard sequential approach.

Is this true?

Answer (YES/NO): NO